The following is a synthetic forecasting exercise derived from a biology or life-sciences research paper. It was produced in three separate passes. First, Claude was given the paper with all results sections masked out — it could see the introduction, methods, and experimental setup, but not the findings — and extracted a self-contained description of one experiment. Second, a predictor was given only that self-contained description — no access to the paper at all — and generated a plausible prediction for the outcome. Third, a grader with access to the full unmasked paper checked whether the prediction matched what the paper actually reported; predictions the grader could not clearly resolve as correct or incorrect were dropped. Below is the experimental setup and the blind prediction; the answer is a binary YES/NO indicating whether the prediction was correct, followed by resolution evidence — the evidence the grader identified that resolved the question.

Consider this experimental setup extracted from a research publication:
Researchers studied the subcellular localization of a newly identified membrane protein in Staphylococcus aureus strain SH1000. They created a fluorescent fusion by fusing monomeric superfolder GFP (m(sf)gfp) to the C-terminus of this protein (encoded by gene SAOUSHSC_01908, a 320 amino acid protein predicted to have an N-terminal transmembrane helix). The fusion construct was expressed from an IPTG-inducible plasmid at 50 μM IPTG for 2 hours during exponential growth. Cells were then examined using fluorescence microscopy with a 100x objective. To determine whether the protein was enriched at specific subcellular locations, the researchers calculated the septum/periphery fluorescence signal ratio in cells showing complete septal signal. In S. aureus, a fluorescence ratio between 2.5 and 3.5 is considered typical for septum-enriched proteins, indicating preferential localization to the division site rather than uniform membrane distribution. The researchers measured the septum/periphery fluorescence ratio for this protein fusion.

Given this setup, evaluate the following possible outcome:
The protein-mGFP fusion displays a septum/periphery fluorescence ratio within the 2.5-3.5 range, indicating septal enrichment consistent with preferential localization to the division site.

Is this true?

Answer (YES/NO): YES